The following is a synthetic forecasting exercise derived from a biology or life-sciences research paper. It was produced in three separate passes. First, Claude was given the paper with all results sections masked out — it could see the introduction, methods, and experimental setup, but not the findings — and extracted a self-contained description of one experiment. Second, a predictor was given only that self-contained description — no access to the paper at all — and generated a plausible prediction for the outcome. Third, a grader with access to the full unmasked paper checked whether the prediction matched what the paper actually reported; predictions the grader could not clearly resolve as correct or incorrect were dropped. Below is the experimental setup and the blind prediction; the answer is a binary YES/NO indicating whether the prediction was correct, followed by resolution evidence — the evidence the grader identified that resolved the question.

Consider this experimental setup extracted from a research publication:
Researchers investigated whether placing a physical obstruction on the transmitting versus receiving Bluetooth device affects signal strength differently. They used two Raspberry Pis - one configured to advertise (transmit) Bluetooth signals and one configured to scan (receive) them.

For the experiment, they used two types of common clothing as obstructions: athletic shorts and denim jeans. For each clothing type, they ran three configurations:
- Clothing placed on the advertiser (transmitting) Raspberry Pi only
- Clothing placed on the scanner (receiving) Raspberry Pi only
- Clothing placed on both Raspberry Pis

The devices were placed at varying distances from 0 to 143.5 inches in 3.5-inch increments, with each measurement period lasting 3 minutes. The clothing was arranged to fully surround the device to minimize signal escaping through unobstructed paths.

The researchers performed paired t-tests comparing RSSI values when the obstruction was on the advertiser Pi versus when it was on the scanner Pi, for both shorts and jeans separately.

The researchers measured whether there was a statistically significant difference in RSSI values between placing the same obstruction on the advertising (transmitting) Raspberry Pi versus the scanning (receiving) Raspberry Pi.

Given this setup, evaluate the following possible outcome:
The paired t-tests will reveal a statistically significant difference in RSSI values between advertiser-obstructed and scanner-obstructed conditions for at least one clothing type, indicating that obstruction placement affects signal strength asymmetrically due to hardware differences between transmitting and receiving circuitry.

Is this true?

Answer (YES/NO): YES